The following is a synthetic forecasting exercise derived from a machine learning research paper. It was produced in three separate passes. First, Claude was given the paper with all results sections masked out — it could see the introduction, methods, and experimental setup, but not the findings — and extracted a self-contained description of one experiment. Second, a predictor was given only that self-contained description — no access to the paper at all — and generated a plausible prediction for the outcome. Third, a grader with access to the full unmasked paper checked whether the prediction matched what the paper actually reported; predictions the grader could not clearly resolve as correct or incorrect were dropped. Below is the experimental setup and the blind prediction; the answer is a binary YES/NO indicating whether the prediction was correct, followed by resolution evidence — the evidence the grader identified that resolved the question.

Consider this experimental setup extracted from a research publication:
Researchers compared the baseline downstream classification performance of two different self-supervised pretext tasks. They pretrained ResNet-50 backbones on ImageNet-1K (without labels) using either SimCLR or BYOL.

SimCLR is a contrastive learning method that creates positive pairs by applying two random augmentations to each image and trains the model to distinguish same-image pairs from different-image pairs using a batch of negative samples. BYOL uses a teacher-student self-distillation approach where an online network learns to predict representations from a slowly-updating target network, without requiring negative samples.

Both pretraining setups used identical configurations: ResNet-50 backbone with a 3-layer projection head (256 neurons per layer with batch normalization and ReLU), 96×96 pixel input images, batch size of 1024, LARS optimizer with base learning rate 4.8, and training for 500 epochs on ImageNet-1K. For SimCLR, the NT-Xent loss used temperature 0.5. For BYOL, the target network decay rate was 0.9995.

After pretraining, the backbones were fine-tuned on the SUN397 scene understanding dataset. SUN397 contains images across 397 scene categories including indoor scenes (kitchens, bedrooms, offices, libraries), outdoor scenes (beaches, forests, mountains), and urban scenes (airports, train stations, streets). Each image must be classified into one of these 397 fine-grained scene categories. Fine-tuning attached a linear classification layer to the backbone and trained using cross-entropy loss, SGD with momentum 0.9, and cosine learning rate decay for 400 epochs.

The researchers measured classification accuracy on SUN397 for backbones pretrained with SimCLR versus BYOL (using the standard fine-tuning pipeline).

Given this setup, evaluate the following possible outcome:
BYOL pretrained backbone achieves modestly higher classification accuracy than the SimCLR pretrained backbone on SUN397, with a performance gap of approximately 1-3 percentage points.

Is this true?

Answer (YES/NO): NO